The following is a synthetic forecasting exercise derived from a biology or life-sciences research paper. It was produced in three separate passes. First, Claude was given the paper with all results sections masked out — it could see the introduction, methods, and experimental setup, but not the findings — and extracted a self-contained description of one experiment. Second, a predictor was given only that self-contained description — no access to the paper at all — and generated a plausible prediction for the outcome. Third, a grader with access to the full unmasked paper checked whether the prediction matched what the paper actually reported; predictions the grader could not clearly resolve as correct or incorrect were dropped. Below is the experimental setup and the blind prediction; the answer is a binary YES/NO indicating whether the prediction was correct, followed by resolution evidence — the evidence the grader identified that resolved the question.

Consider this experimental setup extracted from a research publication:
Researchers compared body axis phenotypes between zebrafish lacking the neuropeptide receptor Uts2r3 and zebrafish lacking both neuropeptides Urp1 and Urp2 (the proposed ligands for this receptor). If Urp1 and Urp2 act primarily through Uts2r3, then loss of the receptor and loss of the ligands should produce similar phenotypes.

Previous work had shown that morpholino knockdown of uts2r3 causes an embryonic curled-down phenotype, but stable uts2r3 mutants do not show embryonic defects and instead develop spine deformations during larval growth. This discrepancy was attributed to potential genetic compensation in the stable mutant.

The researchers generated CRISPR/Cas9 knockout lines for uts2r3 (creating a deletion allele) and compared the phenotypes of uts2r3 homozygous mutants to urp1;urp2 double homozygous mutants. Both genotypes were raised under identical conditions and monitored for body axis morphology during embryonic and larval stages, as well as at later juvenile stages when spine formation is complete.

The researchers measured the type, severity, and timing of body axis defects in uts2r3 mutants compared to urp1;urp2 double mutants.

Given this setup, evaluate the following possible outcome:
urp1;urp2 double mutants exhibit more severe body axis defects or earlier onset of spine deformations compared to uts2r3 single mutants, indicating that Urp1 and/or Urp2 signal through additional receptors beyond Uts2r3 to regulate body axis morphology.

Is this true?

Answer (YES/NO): NO